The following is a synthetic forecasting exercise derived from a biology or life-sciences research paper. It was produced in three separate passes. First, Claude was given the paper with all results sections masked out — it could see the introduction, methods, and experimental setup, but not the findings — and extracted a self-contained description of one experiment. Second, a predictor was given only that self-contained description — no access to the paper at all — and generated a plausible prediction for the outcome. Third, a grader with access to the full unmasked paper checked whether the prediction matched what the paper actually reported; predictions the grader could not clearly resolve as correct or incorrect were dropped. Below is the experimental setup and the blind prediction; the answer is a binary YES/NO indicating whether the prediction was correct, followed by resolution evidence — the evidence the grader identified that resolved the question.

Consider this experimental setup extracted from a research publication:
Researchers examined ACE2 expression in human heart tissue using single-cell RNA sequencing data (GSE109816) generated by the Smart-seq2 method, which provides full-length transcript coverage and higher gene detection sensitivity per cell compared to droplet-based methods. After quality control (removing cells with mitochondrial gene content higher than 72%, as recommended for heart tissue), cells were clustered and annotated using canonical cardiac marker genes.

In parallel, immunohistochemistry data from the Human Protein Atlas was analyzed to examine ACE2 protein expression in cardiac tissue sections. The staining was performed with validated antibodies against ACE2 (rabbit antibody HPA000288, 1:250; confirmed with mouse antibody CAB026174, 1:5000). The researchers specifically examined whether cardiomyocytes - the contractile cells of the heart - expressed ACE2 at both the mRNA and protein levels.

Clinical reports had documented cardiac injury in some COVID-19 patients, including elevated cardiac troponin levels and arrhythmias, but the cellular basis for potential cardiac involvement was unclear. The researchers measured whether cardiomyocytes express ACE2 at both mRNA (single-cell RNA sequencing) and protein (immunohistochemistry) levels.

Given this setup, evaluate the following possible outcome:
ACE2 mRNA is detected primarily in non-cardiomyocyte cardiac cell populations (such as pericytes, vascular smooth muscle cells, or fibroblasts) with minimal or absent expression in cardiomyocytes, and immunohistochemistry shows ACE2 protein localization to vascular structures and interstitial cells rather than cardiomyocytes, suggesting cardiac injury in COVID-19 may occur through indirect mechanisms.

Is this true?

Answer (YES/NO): NO